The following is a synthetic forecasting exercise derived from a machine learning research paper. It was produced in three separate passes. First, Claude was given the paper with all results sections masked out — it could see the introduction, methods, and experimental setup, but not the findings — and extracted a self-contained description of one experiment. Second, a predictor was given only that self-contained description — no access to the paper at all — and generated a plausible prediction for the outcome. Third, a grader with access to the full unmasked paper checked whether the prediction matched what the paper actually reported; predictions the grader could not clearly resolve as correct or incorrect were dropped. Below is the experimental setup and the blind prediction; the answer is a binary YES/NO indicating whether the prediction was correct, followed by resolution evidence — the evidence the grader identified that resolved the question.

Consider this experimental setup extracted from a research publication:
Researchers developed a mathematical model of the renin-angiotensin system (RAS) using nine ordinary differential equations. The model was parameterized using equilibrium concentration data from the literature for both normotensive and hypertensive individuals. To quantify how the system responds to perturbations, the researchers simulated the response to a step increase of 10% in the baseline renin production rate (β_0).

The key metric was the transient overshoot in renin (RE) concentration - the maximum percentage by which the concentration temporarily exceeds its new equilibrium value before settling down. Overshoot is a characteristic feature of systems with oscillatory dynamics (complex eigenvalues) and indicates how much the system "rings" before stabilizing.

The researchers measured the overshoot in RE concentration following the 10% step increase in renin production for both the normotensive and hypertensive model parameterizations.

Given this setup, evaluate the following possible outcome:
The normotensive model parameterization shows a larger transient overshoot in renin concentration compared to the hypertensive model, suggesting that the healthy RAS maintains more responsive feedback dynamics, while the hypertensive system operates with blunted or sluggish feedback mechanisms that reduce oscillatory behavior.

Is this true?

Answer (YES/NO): YES